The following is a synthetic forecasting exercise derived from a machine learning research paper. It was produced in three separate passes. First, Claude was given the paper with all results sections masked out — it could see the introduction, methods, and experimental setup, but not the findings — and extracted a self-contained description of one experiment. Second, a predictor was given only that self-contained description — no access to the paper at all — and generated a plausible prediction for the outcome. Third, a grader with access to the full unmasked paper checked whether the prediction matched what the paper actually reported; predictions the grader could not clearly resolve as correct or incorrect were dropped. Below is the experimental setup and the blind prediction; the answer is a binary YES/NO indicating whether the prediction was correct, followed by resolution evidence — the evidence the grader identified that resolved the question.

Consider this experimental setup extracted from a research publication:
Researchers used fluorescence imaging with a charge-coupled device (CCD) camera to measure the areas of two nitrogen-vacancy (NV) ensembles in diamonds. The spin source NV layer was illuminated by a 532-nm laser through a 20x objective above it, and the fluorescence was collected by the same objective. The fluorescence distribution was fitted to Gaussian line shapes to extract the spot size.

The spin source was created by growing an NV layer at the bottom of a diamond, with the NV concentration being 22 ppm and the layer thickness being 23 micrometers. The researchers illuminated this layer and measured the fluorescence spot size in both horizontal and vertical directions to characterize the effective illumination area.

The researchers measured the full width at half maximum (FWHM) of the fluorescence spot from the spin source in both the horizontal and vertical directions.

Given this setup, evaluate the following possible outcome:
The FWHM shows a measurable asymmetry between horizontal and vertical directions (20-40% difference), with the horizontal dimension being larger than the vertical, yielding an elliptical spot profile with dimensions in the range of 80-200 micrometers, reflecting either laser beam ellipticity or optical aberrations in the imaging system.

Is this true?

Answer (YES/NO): NO